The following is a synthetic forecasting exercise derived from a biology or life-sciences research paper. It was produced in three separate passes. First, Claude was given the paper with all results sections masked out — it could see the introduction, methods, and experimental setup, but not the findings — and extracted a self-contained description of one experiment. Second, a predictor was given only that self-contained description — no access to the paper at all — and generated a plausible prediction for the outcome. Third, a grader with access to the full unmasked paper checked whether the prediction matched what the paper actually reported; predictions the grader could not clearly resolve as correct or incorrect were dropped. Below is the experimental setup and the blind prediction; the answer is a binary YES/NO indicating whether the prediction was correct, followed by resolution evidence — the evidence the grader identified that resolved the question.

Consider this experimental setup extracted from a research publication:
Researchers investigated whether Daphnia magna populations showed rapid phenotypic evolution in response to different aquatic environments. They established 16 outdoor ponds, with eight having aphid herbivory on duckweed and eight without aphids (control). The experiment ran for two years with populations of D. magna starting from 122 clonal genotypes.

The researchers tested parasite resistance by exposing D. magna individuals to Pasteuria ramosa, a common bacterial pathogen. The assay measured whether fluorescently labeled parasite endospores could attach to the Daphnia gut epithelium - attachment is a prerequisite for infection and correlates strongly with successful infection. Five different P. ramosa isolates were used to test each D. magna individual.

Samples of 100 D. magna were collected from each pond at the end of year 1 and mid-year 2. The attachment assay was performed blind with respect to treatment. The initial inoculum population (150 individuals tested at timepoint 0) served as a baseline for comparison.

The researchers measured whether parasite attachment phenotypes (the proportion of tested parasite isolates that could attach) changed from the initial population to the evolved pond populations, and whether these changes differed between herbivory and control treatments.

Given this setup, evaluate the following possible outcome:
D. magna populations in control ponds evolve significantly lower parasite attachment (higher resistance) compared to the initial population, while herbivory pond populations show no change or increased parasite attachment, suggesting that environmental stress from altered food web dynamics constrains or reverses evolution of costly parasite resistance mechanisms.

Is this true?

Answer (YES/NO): NO